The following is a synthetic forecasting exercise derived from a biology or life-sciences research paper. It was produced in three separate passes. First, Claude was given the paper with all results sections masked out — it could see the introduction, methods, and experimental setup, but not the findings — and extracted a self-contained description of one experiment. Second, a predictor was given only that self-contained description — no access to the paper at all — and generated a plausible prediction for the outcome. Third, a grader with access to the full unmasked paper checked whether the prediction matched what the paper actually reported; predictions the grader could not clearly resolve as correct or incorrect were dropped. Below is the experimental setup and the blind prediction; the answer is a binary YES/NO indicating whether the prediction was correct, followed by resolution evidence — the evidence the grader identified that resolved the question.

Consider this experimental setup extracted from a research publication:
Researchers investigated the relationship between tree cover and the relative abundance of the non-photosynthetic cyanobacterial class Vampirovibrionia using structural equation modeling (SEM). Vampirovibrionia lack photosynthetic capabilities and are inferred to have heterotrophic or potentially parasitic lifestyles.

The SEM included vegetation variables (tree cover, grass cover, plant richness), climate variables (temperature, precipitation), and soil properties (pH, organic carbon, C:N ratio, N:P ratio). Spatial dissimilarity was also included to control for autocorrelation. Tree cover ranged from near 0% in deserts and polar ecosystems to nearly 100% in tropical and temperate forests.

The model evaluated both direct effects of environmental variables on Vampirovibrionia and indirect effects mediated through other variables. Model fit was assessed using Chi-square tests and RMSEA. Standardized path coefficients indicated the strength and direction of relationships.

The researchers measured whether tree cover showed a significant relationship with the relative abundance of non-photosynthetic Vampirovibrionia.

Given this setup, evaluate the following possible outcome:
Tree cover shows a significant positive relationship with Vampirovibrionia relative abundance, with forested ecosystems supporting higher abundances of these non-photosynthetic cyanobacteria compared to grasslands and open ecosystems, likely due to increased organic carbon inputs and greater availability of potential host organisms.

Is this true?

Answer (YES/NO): YES